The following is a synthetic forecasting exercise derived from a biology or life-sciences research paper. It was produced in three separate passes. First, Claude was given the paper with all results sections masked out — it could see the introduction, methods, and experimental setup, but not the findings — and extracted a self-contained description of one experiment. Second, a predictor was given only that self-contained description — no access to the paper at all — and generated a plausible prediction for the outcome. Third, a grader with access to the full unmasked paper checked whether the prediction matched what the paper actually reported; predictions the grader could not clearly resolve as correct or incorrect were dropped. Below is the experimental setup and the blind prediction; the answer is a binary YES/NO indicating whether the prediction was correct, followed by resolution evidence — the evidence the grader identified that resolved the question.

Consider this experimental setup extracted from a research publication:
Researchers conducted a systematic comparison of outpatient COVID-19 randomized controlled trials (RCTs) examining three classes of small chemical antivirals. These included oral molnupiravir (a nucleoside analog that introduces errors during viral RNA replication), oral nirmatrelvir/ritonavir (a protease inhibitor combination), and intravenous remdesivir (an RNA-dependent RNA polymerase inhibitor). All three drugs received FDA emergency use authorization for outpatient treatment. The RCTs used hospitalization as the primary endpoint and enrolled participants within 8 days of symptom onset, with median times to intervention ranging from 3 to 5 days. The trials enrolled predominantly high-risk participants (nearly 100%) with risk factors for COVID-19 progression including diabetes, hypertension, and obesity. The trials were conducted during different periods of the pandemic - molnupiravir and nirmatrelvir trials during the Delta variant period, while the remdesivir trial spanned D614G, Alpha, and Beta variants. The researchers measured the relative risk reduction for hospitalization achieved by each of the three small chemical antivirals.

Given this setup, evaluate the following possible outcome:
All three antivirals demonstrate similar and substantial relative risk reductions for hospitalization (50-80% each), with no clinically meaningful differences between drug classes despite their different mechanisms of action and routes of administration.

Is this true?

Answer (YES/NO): NO